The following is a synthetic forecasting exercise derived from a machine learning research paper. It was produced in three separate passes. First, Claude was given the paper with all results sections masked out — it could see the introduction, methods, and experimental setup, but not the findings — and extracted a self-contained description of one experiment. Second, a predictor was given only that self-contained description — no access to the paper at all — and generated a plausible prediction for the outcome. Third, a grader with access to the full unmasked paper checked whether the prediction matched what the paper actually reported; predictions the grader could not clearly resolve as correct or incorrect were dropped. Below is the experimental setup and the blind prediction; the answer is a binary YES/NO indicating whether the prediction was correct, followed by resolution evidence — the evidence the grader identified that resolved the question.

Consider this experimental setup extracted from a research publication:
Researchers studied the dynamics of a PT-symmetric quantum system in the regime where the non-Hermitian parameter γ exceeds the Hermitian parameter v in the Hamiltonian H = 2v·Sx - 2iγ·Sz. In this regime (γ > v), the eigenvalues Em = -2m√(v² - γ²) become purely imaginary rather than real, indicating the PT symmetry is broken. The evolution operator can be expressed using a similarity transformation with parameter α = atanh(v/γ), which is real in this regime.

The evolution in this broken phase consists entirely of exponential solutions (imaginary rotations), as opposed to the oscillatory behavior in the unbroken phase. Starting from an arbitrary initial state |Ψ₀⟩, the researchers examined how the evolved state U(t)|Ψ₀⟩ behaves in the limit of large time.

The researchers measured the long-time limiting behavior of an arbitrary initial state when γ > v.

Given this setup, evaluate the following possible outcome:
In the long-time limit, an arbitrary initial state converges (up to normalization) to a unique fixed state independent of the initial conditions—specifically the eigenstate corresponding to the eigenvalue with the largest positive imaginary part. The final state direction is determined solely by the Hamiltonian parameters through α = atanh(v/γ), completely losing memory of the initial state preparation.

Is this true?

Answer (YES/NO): YES